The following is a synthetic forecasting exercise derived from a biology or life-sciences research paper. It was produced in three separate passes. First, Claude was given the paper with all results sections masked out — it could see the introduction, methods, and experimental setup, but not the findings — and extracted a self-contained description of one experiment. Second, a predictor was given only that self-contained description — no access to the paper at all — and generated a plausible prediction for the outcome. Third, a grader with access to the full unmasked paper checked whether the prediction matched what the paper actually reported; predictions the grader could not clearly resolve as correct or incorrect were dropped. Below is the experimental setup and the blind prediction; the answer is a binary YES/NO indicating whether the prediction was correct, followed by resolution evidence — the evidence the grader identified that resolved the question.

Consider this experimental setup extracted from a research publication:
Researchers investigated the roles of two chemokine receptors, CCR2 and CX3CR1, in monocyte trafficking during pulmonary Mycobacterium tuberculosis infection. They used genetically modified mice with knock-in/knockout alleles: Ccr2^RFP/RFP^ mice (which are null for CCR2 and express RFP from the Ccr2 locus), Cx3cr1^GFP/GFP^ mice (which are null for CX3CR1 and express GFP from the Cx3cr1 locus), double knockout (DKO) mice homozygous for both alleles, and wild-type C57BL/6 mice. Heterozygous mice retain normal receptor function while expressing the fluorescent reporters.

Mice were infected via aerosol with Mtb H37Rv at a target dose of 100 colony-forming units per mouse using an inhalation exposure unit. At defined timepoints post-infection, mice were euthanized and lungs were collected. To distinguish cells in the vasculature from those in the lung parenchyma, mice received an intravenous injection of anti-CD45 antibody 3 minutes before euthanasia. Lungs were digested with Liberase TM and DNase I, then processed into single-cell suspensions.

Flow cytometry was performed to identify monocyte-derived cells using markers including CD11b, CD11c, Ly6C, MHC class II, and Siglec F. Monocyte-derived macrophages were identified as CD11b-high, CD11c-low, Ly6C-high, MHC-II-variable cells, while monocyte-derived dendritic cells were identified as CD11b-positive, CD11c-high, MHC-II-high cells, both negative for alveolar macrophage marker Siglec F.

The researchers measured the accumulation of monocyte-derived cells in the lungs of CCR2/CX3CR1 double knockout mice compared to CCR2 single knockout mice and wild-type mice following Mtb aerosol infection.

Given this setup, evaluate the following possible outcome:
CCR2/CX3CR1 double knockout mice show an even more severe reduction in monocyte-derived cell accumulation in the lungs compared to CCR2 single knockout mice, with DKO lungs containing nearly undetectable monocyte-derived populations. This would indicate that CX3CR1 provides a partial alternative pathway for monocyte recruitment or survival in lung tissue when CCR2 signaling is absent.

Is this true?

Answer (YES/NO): NO